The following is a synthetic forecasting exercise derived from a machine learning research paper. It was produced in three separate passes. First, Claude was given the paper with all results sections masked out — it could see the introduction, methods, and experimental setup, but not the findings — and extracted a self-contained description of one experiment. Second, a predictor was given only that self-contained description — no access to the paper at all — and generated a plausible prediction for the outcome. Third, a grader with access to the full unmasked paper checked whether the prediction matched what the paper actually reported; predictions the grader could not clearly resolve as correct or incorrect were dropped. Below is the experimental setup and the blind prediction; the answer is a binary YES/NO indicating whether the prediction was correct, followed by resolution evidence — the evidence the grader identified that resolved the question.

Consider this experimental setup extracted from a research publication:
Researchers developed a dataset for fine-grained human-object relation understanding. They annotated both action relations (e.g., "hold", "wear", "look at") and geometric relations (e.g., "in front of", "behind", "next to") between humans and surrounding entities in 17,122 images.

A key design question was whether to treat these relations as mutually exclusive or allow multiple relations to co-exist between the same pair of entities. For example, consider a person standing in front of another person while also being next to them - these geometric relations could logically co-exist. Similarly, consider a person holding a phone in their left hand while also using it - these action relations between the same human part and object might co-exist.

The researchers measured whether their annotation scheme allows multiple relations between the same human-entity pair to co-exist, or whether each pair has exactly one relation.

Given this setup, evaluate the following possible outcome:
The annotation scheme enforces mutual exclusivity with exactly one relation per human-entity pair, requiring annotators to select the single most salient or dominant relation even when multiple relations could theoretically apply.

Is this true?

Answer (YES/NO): NO